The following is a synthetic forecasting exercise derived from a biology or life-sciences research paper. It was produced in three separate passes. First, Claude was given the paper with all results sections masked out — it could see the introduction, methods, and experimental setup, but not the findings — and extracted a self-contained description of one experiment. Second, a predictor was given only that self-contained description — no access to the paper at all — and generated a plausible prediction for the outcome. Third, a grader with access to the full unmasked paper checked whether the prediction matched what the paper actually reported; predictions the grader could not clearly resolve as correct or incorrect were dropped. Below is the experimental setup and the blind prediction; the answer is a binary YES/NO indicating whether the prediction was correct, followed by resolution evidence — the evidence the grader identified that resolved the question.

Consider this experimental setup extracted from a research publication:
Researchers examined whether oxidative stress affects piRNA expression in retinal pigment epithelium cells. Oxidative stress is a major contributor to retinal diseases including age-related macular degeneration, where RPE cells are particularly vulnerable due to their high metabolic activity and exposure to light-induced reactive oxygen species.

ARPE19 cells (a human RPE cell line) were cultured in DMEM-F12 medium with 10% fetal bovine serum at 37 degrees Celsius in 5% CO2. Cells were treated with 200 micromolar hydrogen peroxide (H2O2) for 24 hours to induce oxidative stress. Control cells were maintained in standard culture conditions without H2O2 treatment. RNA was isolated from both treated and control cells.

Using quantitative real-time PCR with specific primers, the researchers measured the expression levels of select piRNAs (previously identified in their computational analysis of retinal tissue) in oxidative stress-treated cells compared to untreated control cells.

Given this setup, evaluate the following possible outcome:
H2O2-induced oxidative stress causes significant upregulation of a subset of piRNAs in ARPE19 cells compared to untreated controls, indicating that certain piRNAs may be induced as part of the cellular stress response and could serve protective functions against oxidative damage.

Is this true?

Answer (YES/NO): YES